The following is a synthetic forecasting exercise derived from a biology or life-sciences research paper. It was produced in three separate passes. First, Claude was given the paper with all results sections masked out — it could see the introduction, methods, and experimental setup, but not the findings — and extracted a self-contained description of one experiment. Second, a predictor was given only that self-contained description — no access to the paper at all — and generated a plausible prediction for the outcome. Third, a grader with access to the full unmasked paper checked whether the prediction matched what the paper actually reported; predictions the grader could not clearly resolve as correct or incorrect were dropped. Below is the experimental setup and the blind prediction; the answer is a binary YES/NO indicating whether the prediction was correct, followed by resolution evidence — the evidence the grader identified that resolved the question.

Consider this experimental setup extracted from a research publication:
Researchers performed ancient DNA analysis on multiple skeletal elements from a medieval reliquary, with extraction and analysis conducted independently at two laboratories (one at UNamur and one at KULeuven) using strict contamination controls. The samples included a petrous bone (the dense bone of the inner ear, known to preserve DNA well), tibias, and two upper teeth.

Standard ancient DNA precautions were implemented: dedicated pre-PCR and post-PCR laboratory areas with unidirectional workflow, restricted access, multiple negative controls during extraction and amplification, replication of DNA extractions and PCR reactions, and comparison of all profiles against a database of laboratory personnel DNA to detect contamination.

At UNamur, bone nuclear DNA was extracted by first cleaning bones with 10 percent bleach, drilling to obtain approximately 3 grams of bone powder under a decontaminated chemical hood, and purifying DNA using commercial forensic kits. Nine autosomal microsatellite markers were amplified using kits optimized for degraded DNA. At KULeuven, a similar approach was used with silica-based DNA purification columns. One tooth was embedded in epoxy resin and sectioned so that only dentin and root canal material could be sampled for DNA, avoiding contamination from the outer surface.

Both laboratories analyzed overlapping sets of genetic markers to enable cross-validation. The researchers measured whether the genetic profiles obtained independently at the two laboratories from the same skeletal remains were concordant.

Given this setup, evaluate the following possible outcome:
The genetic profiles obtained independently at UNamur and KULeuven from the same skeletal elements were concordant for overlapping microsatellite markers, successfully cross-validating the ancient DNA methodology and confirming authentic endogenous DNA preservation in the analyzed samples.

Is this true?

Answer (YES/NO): NO